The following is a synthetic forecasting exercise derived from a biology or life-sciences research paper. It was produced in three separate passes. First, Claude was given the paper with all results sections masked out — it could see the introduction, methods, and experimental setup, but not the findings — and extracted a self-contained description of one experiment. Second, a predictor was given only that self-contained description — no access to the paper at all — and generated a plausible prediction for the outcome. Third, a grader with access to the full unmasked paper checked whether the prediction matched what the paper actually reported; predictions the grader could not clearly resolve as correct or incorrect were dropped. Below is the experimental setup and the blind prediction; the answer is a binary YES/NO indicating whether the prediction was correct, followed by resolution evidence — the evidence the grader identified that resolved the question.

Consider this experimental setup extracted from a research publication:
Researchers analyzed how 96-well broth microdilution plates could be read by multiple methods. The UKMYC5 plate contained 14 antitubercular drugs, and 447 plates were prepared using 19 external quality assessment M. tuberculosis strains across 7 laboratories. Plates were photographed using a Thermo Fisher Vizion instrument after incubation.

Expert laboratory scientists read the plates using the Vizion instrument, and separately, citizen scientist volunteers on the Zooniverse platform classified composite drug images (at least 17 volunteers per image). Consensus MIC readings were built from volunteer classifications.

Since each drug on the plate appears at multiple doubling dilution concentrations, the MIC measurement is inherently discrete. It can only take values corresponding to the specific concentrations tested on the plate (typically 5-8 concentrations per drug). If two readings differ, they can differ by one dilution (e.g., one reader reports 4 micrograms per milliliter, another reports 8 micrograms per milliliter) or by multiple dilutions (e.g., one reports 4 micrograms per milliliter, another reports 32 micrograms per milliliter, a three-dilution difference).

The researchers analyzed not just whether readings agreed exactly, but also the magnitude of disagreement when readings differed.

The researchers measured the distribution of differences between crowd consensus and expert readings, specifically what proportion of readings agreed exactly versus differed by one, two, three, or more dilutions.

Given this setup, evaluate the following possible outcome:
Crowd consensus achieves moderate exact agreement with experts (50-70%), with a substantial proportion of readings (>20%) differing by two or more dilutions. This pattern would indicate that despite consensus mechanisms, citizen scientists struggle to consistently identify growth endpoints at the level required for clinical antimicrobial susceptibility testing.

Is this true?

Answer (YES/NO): NO